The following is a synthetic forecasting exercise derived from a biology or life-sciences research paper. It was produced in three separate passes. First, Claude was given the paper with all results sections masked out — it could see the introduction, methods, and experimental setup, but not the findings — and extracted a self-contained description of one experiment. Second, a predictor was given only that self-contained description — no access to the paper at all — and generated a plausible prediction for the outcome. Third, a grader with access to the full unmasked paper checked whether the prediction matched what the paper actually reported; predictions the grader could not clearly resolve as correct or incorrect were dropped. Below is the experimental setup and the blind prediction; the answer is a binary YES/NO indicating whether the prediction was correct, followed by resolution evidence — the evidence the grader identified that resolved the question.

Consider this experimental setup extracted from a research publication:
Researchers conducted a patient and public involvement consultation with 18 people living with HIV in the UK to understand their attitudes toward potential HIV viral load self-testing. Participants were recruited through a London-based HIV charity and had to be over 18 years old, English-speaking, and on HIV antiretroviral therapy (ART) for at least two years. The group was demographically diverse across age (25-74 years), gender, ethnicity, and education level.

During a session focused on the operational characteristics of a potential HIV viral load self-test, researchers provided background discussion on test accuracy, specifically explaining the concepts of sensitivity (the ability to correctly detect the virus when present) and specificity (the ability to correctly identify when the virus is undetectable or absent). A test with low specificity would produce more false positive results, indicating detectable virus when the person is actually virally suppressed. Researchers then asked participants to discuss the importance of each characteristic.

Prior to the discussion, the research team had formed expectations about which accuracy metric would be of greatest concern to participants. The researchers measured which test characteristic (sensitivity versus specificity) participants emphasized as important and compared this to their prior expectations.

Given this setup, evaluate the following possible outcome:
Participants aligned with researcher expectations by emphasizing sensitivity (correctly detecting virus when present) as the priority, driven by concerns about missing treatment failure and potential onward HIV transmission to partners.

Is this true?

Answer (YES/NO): NO